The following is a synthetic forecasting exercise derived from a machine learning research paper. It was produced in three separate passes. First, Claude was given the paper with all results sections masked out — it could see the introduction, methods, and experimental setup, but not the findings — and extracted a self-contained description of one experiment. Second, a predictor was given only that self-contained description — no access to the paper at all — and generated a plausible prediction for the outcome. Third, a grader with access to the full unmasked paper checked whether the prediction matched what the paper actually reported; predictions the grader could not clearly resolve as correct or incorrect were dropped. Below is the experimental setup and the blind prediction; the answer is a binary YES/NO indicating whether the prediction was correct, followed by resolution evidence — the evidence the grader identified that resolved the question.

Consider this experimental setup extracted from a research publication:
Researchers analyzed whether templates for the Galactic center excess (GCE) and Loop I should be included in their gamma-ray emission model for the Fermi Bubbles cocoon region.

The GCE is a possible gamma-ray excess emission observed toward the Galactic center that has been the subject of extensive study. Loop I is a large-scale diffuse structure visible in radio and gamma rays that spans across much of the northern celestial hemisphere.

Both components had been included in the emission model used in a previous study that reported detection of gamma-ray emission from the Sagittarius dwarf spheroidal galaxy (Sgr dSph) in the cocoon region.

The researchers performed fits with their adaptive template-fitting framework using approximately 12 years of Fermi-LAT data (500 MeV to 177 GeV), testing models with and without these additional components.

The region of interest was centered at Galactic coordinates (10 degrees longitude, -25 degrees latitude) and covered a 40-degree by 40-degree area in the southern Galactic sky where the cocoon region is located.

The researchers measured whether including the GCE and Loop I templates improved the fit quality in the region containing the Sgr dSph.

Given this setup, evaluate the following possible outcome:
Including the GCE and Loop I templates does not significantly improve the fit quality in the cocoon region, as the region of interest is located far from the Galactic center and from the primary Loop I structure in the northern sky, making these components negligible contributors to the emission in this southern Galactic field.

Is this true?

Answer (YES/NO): YES